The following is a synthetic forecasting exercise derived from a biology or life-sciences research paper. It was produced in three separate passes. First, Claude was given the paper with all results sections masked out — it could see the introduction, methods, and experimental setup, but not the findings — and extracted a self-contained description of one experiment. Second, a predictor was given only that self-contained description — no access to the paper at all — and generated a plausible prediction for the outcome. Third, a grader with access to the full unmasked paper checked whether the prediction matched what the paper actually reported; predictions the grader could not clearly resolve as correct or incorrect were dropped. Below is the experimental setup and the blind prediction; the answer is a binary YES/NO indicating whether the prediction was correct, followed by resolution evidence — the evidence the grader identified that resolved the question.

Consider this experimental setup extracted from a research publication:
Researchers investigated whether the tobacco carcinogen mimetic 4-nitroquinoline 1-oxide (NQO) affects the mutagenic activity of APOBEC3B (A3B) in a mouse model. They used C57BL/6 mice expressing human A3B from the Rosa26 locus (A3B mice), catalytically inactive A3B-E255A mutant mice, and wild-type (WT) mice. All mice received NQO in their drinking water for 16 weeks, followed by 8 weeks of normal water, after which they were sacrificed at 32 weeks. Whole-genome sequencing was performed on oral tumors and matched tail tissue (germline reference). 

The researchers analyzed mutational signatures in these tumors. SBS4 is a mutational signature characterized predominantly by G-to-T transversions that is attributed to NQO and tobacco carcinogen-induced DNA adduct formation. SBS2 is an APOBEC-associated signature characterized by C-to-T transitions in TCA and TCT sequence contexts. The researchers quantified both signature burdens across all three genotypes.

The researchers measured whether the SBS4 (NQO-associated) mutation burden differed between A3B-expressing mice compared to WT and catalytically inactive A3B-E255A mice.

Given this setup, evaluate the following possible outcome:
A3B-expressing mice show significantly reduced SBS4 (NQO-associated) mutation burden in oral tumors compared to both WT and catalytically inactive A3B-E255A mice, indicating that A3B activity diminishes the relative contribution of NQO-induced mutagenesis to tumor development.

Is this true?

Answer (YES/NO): NO